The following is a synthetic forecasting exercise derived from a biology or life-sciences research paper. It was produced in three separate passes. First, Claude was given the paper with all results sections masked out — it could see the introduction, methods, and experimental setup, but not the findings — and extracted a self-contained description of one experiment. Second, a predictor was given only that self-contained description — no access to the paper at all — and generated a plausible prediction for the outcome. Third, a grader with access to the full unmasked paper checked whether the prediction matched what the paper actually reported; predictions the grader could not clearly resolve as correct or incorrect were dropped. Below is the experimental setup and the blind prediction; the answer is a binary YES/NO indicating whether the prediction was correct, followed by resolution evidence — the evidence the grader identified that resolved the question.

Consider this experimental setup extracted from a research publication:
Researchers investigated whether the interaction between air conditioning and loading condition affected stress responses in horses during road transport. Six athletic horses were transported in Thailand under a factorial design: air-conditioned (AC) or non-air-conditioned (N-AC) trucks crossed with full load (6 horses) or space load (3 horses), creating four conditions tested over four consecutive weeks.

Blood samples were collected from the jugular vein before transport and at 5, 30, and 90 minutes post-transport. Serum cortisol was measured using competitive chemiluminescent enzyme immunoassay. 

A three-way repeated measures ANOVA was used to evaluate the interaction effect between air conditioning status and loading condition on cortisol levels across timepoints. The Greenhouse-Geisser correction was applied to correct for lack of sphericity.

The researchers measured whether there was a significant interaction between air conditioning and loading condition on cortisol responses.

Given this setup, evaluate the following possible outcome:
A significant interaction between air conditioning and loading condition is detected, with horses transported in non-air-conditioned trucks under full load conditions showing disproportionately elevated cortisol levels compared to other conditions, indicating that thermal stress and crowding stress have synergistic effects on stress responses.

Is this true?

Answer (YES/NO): NO